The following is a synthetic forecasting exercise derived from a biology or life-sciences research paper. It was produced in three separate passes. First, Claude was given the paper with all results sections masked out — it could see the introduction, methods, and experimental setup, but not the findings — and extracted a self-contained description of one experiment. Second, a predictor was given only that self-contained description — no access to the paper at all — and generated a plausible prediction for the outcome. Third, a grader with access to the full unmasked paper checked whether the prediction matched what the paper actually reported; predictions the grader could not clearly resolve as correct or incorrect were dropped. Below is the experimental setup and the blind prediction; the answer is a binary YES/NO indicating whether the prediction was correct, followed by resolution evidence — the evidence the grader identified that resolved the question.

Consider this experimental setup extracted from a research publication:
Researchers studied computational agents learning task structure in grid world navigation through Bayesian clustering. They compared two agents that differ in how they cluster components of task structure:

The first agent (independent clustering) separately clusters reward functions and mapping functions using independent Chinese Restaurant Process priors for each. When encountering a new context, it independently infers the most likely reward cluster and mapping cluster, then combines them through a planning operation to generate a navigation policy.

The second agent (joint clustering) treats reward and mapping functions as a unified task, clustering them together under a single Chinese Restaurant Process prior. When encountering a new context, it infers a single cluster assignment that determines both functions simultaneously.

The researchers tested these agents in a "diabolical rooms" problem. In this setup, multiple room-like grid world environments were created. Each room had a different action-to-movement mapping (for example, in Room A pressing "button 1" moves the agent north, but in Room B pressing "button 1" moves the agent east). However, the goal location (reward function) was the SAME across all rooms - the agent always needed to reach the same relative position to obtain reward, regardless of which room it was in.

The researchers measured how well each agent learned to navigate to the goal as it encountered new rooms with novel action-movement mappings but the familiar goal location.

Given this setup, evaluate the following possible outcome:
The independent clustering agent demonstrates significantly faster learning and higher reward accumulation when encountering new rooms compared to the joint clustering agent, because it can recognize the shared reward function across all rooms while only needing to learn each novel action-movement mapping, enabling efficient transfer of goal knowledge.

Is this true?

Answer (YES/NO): YES